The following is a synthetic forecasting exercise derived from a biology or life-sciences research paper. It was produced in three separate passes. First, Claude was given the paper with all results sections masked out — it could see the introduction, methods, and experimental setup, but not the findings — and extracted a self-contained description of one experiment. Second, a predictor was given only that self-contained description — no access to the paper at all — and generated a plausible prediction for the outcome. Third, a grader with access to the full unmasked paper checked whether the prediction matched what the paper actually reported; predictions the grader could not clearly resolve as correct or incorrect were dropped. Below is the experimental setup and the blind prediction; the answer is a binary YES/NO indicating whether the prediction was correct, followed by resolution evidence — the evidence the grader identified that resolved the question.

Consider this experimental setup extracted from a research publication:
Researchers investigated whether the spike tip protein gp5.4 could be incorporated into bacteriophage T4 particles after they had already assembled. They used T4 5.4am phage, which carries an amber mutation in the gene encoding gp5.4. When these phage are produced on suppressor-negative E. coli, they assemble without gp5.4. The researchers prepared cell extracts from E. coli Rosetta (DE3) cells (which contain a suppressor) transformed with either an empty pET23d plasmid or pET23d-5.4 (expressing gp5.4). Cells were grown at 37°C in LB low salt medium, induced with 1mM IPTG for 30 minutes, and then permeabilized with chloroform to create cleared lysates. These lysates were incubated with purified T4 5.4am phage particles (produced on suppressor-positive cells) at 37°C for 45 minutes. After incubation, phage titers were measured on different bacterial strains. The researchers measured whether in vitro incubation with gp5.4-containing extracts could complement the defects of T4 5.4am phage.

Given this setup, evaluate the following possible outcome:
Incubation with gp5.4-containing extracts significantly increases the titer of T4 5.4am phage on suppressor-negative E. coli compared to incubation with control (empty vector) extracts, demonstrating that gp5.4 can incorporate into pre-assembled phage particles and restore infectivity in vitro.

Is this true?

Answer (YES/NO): NO